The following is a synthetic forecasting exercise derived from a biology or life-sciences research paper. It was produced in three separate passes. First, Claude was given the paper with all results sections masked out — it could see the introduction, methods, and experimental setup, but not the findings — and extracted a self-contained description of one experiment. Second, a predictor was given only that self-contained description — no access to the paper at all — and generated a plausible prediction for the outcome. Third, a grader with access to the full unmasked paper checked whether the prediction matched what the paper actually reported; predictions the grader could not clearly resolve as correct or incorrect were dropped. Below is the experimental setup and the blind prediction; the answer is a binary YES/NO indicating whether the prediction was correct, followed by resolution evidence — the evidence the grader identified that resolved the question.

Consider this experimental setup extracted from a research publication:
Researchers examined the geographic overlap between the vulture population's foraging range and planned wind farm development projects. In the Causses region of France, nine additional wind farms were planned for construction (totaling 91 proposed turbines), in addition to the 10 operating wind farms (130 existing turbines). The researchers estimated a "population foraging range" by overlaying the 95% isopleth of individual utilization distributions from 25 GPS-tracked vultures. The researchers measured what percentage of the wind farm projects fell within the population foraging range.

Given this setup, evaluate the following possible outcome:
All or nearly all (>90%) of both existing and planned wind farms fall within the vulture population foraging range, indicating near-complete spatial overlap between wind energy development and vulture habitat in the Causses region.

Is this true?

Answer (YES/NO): NO